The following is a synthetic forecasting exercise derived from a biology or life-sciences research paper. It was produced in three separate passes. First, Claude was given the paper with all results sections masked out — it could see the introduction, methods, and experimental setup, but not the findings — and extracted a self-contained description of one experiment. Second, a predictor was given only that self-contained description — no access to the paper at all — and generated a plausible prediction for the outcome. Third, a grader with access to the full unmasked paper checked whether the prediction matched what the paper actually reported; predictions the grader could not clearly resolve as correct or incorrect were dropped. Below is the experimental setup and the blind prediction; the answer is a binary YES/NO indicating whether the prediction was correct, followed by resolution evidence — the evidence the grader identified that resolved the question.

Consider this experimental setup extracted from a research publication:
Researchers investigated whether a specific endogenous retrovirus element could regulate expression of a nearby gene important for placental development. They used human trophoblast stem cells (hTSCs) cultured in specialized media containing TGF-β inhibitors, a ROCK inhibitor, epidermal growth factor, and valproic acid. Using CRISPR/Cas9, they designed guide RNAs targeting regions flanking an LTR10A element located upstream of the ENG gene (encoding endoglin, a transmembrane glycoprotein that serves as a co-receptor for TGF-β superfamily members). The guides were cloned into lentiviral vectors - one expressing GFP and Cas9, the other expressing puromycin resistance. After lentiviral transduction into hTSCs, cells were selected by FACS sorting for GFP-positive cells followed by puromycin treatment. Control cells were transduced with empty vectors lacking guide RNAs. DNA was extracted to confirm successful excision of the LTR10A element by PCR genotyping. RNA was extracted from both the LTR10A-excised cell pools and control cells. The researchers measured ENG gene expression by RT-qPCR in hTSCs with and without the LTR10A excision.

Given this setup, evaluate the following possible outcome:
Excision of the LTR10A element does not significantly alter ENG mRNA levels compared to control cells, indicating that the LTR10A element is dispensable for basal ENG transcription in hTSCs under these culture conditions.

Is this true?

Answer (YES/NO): NO